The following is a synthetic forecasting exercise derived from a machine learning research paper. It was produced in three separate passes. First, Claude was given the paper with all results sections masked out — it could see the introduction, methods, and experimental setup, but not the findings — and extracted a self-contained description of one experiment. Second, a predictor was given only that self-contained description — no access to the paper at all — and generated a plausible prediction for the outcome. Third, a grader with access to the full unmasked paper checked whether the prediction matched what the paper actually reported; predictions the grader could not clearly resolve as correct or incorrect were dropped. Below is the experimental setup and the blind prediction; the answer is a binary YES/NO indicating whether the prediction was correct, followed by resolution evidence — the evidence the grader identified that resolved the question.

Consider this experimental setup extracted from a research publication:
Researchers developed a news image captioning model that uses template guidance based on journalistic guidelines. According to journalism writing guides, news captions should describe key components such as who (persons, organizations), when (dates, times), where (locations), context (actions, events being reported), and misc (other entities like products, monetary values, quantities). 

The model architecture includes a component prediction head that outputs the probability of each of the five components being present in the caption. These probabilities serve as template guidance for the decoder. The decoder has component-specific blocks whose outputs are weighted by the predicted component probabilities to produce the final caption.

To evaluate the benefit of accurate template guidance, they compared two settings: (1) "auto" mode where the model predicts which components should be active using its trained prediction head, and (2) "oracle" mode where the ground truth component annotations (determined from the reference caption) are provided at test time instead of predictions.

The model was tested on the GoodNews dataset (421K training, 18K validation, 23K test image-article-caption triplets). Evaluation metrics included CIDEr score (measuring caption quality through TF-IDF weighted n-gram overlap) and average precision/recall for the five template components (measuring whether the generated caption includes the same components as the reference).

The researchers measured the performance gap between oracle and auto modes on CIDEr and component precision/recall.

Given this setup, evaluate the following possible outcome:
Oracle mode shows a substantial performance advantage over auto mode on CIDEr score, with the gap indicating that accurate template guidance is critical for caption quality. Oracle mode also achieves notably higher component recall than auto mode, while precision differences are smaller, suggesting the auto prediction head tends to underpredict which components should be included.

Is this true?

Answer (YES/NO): YES